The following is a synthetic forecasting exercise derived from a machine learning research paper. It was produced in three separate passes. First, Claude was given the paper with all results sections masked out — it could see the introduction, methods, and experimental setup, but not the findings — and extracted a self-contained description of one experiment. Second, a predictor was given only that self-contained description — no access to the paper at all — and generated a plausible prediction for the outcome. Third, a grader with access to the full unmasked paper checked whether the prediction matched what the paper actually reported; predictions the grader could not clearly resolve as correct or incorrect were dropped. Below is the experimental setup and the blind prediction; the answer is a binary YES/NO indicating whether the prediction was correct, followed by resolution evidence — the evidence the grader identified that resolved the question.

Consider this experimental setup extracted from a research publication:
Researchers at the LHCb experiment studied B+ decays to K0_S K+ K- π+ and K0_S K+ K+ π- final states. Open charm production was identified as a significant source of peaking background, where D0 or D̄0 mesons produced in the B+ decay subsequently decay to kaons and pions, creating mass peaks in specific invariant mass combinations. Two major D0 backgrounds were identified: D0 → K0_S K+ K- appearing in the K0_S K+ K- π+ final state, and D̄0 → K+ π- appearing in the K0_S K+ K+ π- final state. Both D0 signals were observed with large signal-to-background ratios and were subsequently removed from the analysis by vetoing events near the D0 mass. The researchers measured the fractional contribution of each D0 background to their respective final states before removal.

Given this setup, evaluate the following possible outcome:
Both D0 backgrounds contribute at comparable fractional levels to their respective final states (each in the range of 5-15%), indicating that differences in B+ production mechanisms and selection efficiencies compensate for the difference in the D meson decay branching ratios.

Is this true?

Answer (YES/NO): NO